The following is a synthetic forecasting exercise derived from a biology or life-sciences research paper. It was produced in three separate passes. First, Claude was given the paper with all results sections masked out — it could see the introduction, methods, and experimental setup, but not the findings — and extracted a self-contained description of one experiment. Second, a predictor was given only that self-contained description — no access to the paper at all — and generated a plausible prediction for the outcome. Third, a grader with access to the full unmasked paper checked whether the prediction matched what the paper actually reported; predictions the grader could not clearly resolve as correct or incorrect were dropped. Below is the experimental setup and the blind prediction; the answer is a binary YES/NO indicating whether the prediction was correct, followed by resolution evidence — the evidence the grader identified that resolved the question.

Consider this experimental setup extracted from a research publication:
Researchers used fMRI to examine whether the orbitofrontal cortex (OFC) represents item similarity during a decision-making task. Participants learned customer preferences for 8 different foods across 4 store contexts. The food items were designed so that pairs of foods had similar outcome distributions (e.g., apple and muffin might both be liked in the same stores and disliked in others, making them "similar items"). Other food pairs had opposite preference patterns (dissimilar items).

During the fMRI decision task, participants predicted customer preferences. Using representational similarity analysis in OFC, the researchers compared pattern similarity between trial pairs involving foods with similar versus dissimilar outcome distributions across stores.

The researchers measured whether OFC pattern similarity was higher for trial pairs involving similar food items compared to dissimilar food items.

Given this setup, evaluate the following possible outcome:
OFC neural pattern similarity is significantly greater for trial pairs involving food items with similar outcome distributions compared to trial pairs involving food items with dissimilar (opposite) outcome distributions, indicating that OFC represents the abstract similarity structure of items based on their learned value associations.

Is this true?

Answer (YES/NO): NO